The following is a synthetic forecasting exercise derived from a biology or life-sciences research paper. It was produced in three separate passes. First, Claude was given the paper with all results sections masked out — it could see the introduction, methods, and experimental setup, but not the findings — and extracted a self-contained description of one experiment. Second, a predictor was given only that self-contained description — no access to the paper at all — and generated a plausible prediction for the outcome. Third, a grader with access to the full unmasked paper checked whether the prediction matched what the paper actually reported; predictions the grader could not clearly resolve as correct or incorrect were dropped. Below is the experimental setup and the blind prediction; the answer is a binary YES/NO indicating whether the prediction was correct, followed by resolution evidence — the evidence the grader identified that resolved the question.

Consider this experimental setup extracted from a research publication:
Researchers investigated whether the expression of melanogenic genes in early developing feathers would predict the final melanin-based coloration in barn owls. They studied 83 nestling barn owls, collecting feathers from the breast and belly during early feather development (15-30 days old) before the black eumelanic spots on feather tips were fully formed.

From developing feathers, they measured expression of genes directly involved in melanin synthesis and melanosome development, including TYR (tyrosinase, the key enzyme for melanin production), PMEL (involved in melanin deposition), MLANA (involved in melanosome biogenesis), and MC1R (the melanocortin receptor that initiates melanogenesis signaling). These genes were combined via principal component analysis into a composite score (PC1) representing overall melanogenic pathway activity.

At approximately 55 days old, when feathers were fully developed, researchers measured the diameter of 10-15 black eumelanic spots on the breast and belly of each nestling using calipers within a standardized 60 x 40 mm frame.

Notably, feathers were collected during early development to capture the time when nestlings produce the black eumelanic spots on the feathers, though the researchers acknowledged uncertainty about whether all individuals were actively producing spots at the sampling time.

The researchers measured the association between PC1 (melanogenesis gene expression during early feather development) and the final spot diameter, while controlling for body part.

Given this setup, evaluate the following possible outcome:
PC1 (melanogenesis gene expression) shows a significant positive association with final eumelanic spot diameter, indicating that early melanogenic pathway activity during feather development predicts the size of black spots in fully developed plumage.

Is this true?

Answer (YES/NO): NO